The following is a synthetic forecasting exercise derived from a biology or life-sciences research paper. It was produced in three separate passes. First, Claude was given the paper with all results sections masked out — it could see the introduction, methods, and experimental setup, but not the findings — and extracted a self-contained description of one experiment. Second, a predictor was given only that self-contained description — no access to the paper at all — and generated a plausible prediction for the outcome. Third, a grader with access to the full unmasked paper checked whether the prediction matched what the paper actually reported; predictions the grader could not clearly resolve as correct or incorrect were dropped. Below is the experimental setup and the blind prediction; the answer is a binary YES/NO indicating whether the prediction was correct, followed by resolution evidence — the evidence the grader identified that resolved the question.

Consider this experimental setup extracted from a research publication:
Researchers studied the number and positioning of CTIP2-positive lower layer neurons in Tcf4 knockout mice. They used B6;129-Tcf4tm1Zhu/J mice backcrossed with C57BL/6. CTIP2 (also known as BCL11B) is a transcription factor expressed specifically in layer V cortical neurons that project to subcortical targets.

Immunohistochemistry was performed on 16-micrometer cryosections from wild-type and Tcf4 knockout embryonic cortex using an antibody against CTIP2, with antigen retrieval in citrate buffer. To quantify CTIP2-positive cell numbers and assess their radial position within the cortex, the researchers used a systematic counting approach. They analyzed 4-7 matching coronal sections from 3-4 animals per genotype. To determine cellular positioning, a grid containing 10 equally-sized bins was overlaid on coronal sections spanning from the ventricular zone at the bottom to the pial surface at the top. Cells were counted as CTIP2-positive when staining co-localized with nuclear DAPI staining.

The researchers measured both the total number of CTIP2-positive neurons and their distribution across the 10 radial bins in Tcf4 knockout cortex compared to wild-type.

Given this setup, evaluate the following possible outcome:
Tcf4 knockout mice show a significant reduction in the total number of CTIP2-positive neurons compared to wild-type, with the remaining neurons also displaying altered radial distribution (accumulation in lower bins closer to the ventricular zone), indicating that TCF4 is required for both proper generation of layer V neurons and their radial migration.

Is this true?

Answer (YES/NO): YES